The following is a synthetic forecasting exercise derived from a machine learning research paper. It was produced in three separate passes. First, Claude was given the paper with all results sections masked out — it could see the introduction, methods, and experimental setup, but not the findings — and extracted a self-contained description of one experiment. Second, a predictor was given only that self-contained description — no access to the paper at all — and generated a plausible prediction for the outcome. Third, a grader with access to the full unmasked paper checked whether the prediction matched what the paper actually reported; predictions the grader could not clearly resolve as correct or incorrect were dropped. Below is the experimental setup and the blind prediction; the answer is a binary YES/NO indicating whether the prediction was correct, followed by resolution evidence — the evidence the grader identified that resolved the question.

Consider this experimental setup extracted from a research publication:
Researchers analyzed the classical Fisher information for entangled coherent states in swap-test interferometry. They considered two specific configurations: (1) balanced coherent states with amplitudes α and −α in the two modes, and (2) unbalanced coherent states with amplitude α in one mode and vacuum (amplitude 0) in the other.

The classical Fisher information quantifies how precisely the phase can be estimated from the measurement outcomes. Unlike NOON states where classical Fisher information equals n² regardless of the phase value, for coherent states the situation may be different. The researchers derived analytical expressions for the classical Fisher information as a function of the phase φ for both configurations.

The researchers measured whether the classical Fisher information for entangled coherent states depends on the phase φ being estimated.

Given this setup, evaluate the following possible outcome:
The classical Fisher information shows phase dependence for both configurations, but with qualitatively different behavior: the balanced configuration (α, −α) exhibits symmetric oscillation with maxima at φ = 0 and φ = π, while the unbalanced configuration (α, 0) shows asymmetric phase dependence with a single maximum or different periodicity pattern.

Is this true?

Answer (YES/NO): NO